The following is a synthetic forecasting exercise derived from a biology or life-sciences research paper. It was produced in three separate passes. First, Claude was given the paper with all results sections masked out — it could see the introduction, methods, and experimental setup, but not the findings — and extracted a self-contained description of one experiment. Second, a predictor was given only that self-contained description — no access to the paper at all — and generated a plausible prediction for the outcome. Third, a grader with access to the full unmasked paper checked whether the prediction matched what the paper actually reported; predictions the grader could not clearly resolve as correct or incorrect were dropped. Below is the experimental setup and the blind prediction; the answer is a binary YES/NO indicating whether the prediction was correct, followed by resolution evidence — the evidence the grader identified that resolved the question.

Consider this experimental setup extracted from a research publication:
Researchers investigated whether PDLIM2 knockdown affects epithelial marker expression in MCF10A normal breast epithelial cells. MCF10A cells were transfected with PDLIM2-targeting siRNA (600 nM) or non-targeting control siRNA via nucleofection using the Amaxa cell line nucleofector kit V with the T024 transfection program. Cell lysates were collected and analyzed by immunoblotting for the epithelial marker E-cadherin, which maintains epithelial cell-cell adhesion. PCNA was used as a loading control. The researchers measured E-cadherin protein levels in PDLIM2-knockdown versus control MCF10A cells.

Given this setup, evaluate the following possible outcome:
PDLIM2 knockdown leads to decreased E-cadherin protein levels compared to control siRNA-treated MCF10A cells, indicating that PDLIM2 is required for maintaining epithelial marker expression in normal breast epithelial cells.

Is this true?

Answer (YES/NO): YES